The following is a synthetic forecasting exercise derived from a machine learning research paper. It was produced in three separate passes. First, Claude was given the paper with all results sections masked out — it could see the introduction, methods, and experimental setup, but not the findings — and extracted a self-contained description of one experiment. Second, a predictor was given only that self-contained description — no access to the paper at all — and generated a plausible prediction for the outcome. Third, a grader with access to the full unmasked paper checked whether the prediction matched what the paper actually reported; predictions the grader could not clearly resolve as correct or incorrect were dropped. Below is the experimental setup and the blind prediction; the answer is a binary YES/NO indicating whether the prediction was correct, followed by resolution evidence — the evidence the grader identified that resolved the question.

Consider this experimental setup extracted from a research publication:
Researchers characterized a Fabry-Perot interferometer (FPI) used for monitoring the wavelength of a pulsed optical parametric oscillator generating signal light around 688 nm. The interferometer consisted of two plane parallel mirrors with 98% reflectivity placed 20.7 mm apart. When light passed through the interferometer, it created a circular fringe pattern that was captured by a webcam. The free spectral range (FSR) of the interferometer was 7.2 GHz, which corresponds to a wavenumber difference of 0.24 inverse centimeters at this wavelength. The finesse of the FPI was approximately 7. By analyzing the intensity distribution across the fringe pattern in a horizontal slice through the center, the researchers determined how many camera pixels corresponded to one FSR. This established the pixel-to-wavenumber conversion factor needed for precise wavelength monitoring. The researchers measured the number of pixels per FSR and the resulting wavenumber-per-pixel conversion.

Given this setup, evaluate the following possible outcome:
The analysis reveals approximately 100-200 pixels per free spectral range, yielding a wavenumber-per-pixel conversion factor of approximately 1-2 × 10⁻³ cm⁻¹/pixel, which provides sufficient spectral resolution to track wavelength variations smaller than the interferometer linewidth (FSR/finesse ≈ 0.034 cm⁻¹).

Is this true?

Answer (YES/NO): NO